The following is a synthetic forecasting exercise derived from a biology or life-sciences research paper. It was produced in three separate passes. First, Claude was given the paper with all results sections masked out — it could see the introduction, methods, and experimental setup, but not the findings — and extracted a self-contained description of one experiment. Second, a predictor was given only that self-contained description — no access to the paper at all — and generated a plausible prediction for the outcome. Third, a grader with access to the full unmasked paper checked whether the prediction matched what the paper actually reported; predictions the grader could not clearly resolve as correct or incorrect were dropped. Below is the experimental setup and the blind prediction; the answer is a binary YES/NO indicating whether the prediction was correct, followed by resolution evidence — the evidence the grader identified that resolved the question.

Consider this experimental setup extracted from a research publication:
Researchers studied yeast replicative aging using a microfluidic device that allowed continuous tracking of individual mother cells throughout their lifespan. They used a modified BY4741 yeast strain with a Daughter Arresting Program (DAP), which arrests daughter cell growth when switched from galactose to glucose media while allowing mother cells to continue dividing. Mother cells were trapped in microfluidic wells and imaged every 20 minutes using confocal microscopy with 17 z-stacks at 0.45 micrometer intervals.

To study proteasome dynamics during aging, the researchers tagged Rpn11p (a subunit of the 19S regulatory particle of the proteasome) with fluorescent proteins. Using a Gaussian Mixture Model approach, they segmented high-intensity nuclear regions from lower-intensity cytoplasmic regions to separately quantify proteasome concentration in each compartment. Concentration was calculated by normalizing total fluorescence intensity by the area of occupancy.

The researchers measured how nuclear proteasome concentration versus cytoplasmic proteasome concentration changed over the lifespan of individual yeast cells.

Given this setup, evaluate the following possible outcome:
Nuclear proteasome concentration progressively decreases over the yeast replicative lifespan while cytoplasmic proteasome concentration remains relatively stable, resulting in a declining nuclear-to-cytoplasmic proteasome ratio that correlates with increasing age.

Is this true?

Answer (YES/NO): NO